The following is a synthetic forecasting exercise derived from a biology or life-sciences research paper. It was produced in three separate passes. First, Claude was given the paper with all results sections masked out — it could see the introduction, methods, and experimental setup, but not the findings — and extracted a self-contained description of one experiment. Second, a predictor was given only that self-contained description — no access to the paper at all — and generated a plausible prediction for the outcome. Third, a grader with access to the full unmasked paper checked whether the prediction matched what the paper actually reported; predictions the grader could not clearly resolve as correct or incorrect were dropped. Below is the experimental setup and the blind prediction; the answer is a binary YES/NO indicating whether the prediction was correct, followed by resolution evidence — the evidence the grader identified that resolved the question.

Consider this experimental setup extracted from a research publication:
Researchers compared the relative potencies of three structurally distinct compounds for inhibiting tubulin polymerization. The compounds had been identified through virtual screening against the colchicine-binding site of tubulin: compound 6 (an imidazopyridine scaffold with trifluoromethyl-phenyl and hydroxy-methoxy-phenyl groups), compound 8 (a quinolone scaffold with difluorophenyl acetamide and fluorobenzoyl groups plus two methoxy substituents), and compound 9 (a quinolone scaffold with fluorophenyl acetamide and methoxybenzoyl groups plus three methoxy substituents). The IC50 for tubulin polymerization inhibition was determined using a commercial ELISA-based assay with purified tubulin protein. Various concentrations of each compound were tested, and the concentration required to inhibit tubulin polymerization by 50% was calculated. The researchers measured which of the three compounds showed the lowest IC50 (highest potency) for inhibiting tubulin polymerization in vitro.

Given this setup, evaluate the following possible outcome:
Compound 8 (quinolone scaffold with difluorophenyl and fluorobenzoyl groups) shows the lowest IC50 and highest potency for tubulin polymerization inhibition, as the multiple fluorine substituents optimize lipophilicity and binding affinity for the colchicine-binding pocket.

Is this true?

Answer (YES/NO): NO